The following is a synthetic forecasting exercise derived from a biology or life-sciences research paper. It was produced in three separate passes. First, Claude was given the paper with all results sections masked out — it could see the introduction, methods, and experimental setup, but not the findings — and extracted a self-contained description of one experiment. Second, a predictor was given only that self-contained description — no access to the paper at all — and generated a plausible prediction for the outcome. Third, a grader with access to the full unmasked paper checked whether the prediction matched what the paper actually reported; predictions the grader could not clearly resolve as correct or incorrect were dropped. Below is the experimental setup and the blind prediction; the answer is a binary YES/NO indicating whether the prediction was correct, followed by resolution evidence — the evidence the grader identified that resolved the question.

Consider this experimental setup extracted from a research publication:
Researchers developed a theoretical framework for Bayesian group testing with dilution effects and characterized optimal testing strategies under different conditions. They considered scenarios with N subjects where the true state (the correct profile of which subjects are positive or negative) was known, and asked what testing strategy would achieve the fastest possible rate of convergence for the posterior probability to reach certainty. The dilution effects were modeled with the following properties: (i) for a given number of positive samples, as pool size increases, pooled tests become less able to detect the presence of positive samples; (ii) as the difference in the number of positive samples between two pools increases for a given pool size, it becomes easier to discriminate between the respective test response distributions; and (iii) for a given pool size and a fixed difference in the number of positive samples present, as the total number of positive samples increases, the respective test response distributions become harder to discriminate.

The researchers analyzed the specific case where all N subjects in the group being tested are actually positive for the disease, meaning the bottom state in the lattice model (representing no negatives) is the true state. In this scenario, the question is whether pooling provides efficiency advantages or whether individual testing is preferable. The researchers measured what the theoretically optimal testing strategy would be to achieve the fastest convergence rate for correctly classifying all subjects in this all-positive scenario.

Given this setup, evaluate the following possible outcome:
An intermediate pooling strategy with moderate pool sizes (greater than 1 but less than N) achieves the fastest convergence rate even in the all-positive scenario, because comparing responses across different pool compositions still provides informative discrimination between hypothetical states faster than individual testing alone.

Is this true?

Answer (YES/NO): NO